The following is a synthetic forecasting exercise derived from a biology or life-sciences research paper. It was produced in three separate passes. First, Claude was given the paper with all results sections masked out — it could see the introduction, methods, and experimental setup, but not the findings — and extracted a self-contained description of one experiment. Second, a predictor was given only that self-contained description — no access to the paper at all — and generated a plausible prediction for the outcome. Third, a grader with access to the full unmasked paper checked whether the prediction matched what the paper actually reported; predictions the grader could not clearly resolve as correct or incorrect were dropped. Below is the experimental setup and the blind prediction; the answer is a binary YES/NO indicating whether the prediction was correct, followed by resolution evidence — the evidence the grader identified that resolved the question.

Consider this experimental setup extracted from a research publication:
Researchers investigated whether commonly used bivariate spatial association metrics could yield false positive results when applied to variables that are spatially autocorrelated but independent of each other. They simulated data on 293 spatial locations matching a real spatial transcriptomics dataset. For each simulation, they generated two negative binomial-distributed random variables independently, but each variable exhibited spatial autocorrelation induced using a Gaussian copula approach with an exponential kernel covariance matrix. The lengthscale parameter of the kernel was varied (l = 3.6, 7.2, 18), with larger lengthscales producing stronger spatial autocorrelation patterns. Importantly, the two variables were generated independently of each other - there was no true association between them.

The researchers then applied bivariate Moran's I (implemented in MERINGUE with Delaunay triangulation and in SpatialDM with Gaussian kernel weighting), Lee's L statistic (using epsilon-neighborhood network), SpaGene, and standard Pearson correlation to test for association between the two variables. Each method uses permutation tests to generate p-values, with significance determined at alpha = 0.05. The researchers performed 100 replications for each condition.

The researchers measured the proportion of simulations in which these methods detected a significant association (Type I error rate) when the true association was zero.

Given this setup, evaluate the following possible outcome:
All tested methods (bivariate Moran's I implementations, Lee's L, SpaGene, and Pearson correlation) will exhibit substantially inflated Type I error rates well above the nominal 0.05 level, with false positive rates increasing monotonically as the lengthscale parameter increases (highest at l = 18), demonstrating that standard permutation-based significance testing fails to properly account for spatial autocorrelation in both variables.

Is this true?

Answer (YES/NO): YES